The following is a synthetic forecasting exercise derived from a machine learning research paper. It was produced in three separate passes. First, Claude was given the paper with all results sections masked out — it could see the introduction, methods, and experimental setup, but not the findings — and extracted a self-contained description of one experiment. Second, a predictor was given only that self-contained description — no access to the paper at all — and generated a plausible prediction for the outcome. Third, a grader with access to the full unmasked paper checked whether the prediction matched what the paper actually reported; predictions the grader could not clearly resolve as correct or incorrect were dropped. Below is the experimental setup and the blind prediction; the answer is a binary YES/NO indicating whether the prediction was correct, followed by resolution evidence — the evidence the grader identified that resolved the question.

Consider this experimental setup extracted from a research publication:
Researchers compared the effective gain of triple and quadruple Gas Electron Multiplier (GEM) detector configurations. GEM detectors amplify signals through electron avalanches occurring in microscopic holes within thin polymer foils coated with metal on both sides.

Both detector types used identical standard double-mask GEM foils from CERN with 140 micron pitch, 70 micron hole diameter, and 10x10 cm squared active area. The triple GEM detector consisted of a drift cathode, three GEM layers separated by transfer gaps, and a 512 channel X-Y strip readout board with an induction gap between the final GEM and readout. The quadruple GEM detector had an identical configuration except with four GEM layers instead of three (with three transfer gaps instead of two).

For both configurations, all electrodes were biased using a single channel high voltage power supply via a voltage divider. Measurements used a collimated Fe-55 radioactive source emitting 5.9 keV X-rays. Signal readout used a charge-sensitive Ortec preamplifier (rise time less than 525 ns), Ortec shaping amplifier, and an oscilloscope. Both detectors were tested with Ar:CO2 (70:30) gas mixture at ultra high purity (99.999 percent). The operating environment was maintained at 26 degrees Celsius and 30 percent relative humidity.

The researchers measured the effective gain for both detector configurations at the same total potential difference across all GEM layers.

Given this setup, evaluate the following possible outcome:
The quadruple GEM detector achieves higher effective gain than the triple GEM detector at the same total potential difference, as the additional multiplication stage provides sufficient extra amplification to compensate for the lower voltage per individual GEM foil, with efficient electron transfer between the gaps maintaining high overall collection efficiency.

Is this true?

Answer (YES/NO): YES